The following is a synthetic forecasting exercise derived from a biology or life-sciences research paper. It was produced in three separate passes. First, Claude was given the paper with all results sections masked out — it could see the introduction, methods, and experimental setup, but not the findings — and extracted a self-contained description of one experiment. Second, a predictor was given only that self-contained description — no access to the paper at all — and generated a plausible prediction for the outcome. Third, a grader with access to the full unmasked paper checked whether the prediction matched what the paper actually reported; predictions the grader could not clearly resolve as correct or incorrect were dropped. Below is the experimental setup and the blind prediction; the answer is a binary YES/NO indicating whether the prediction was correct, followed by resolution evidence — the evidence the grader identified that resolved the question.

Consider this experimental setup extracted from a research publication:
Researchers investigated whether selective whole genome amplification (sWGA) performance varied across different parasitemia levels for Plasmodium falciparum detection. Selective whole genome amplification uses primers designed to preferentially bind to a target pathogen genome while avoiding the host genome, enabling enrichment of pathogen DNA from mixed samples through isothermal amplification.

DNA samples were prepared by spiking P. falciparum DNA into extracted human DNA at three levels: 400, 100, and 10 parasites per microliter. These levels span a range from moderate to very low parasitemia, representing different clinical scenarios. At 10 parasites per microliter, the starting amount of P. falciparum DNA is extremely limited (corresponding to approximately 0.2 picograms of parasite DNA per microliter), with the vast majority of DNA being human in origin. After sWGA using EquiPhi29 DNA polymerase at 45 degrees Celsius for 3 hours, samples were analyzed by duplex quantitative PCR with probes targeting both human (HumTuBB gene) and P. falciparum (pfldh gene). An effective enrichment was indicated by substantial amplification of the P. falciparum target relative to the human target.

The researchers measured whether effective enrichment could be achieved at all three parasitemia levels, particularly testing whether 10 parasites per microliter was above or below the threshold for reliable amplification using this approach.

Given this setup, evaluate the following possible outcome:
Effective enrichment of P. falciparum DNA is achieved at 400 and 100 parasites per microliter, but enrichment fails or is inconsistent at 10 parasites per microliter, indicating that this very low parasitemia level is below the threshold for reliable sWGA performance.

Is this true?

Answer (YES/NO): NO